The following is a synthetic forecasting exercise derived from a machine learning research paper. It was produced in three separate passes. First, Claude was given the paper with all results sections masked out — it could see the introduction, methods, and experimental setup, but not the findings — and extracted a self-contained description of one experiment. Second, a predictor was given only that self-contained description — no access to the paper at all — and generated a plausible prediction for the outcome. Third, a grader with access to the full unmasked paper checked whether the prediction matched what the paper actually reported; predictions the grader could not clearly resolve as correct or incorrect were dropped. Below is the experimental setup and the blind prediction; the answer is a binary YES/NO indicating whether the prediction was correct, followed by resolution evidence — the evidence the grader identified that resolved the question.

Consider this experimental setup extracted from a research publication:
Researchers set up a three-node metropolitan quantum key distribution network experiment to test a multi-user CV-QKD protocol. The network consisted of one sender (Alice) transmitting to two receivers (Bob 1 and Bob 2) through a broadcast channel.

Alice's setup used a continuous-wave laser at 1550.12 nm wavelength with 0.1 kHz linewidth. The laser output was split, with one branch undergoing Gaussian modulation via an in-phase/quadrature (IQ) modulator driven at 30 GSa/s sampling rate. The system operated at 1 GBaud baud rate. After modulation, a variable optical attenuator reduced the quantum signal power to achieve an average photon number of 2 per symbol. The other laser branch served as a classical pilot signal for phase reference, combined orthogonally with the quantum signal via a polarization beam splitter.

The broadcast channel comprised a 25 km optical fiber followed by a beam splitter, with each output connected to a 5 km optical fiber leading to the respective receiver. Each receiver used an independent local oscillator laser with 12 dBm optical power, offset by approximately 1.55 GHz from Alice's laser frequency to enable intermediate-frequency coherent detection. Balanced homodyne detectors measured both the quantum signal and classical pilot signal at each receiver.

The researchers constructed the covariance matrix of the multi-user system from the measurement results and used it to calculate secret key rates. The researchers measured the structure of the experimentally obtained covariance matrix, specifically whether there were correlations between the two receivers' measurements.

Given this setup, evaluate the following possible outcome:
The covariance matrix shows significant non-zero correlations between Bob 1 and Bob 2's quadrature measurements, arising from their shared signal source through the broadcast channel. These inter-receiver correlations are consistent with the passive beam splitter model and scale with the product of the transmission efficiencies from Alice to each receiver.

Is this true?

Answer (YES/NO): NO